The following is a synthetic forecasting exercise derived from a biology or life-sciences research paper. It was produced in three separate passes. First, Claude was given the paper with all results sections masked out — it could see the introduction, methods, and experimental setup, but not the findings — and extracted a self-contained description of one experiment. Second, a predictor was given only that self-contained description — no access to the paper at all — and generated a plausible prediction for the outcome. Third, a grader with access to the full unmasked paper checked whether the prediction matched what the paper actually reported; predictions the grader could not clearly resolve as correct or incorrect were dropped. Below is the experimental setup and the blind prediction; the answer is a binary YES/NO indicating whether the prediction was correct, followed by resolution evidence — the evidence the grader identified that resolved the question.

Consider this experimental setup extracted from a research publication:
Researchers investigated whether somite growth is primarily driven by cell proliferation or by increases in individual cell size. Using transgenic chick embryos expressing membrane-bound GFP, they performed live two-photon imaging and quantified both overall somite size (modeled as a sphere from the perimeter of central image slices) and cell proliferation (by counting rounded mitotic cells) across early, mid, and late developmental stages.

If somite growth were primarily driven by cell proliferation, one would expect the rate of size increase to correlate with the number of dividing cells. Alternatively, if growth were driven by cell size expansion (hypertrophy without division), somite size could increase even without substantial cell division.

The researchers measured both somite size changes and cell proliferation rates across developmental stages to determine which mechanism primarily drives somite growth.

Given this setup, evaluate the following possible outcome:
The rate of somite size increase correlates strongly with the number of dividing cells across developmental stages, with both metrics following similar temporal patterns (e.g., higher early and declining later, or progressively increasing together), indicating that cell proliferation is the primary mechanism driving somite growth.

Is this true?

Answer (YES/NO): NO